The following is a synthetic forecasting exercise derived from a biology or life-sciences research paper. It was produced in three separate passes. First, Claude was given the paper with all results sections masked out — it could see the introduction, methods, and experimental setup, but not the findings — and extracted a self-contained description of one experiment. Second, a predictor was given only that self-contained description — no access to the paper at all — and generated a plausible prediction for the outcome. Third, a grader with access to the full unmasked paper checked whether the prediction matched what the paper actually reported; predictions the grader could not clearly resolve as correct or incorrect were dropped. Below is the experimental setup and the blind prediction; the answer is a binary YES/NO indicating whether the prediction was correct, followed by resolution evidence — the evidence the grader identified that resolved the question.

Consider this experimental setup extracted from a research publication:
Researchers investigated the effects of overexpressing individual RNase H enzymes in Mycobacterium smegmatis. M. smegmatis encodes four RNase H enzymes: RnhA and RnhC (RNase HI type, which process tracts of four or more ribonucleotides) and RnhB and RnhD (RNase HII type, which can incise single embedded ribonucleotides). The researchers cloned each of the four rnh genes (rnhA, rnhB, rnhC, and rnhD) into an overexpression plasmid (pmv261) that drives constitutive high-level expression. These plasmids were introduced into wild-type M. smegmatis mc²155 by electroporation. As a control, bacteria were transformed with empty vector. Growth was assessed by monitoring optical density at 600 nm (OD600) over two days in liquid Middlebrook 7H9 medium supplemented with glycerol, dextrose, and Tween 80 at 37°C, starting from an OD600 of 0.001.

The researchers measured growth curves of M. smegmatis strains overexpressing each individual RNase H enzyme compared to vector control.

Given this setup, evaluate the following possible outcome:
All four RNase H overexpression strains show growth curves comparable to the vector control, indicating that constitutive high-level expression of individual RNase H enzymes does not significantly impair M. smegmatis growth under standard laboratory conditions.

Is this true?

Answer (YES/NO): NO